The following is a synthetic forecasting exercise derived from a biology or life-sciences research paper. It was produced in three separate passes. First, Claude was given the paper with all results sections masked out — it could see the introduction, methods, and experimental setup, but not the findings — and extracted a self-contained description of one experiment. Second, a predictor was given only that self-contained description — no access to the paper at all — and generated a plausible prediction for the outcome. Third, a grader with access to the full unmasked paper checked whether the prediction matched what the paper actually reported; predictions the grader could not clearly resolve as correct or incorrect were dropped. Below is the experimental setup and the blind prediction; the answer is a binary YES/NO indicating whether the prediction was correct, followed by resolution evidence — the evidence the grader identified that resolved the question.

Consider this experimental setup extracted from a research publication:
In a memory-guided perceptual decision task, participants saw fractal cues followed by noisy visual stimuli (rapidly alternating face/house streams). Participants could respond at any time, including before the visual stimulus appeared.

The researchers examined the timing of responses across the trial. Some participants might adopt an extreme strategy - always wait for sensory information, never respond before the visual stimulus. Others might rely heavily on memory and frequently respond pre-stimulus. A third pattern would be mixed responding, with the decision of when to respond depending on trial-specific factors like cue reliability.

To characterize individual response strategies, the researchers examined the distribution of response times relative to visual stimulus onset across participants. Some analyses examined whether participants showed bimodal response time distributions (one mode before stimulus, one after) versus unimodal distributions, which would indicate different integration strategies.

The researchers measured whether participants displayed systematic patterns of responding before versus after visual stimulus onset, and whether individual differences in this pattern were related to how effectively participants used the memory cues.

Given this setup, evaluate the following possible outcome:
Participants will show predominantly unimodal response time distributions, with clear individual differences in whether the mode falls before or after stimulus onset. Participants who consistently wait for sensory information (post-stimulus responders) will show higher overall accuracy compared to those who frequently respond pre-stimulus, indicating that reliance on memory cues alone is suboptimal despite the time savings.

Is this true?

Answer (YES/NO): NO